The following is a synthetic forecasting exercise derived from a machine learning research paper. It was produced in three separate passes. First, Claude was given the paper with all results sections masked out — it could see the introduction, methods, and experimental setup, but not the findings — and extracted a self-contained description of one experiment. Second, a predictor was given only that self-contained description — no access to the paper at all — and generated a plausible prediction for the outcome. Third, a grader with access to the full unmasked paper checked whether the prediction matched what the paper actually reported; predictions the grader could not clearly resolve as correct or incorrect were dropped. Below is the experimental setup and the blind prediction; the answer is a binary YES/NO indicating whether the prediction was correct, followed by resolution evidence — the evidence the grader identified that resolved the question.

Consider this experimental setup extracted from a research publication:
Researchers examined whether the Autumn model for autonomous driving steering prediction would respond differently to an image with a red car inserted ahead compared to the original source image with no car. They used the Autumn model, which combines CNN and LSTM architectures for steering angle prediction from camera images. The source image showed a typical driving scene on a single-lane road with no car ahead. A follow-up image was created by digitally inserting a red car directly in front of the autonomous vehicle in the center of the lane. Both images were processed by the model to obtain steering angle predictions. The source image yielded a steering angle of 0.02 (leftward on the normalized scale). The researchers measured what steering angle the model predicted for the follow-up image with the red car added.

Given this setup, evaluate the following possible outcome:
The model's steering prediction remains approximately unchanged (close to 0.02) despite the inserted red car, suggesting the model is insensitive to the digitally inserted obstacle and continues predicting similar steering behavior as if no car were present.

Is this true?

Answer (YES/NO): YES